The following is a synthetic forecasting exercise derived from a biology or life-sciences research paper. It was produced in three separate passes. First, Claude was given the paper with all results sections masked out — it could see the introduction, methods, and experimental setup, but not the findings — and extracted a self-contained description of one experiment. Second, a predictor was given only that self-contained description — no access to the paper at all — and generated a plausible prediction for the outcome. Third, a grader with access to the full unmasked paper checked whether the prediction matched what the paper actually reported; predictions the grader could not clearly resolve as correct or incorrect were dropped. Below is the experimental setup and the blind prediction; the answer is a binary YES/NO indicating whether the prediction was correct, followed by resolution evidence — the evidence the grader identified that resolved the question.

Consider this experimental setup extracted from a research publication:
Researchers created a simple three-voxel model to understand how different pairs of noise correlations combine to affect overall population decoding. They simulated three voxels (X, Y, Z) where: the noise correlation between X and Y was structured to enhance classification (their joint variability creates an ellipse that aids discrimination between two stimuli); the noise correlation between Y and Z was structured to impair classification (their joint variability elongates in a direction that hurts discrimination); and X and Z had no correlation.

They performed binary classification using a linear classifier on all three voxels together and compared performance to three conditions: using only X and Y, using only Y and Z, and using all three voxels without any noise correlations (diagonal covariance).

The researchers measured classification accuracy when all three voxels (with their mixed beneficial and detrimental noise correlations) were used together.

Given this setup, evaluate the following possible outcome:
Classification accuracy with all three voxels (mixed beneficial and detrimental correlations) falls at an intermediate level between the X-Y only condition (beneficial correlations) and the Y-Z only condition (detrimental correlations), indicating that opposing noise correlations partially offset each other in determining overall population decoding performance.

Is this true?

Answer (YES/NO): NO